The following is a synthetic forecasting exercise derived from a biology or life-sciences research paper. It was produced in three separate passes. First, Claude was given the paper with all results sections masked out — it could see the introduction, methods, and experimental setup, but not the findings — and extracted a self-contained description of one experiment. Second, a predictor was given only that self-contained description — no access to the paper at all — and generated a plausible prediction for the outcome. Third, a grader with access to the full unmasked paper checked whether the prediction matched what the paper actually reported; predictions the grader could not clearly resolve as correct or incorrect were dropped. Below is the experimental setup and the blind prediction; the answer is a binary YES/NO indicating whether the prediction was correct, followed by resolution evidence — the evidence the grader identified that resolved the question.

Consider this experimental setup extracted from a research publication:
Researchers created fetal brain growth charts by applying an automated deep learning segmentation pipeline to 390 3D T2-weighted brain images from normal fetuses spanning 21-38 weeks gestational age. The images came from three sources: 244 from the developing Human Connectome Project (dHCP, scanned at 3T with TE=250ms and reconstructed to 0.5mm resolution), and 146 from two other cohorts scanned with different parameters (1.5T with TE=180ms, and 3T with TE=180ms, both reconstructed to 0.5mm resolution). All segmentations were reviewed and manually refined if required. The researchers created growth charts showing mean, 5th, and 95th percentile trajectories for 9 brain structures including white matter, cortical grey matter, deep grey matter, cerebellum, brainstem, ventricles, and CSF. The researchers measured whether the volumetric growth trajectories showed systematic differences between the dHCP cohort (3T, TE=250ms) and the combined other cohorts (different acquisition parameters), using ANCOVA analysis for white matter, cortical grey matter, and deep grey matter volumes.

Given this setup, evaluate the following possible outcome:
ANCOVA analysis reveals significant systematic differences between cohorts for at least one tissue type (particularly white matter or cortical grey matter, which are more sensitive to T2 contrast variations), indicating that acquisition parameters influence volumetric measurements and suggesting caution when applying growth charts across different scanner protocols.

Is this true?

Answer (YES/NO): NO